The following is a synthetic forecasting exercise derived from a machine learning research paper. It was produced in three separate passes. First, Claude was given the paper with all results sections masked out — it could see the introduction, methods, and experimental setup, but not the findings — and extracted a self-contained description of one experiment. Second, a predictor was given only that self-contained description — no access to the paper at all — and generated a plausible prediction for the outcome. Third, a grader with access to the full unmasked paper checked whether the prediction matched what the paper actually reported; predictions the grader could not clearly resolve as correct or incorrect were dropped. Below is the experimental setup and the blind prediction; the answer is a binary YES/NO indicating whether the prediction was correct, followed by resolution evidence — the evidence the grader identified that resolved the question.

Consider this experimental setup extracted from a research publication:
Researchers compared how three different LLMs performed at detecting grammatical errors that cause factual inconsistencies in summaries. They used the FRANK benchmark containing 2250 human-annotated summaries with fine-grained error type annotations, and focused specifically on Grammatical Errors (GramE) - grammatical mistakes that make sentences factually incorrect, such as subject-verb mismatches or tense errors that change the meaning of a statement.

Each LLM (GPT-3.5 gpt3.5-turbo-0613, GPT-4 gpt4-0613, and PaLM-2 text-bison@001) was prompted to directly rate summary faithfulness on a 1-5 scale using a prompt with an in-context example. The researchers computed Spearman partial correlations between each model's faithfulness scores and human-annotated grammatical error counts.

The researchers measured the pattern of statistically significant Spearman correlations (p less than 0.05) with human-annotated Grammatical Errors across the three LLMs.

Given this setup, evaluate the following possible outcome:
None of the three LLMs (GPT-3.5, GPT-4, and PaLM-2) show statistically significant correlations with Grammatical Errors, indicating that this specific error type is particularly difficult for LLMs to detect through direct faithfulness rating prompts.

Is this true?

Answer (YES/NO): NO